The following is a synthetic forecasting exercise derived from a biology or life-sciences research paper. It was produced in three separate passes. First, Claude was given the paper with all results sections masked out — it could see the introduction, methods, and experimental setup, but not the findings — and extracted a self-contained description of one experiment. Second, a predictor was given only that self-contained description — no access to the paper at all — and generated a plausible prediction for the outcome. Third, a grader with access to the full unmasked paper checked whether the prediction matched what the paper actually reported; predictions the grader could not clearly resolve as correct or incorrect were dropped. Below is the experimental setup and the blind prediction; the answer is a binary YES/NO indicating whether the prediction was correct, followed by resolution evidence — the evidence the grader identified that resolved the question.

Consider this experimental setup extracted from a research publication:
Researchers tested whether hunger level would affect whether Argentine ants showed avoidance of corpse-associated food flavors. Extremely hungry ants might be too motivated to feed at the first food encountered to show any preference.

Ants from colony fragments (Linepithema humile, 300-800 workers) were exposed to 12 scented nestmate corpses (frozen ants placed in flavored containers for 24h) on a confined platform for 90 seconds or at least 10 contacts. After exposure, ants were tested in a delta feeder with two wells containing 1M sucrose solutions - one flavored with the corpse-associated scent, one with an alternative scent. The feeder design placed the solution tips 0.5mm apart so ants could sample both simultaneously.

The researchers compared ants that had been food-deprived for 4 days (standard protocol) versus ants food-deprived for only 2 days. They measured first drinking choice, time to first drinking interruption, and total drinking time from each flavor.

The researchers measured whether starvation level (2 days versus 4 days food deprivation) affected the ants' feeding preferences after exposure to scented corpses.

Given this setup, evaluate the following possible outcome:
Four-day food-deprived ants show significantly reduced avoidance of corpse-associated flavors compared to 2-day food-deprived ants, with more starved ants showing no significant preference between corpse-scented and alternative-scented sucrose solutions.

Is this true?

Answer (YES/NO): NO